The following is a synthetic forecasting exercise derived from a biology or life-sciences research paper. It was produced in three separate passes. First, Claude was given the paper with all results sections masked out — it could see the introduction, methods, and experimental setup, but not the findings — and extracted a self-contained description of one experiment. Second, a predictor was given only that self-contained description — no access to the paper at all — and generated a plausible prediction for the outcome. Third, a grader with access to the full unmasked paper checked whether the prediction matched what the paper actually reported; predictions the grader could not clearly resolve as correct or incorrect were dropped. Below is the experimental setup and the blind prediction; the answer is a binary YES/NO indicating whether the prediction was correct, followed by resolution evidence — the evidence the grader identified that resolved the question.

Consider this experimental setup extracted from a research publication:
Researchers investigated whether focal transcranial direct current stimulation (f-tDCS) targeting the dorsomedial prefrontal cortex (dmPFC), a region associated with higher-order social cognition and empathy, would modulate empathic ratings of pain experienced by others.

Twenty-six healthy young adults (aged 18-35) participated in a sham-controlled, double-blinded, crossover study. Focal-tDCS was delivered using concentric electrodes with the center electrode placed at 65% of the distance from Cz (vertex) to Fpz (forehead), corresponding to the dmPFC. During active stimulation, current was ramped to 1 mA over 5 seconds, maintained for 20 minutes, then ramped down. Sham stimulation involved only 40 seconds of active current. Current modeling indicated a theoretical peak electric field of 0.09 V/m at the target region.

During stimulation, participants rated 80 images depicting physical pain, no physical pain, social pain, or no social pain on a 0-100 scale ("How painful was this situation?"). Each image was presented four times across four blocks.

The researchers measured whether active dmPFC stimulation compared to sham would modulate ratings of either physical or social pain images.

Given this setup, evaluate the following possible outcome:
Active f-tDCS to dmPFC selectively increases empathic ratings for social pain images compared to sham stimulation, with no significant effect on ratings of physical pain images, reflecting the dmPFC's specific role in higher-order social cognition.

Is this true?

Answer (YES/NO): NO